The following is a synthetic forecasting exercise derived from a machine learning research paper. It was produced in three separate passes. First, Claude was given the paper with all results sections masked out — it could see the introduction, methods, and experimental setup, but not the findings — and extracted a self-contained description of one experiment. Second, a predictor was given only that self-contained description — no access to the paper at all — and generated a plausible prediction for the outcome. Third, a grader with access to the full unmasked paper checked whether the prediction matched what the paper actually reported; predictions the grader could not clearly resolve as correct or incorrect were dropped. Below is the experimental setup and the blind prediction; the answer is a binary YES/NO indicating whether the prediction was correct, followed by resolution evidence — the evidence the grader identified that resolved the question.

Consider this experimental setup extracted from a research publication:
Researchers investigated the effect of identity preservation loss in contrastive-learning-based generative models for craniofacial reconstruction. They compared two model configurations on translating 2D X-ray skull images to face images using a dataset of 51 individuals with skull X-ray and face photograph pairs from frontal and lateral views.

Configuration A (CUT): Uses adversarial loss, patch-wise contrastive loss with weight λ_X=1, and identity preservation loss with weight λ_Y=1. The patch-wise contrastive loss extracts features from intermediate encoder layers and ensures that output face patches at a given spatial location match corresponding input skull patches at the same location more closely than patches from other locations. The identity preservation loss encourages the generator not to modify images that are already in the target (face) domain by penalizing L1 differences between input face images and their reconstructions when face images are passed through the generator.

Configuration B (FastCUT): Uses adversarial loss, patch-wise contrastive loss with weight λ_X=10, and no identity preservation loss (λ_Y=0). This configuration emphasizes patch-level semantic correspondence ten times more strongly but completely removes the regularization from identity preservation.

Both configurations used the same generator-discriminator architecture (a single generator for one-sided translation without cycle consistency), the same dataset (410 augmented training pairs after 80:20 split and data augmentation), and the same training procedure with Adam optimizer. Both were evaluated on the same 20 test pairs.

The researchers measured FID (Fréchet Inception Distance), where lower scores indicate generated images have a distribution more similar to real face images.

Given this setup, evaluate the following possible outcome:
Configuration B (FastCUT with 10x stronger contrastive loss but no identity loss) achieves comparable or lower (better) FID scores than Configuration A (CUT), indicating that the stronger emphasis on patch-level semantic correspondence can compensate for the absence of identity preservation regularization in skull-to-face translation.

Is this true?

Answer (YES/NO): YES